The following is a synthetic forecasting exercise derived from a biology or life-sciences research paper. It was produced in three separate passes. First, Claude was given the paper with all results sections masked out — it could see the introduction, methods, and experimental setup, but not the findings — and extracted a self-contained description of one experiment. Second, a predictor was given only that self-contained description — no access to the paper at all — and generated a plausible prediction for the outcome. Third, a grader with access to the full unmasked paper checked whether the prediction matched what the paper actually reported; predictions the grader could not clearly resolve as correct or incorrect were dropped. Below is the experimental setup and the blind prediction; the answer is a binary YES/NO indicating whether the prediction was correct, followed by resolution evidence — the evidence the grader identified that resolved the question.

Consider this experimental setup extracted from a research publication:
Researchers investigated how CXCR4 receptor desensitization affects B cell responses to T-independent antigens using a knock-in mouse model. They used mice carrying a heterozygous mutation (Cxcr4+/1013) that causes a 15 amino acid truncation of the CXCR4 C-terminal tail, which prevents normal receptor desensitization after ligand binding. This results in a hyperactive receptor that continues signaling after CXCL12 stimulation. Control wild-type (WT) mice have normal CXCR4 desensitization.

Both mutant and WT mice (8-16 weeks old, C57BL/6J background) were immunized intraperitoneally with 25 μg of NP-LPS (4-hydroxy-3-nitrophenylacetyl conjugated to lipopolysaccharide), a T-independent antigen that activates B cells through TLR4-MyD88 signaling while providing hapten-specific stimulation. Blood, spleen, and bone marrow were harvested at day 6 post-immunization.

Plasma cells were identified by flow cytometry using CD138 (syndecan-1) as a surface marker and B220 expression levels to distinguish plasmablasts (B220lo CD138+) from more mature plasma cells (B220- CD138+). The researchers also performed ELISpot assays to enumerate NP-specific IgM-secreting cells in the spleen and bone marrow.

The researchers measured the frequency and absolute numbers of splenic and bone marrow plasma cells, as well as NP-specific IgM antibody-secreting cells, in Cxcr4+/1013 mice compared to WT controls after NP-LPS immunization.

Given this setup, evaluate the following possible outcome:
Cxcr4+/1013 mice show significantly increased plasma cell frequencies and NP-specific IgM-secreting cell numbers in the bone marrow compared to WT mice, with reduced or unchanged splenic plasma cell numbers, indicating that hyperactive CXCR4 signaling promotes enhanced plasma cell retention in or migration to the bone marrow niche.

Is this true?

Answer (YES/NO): NO